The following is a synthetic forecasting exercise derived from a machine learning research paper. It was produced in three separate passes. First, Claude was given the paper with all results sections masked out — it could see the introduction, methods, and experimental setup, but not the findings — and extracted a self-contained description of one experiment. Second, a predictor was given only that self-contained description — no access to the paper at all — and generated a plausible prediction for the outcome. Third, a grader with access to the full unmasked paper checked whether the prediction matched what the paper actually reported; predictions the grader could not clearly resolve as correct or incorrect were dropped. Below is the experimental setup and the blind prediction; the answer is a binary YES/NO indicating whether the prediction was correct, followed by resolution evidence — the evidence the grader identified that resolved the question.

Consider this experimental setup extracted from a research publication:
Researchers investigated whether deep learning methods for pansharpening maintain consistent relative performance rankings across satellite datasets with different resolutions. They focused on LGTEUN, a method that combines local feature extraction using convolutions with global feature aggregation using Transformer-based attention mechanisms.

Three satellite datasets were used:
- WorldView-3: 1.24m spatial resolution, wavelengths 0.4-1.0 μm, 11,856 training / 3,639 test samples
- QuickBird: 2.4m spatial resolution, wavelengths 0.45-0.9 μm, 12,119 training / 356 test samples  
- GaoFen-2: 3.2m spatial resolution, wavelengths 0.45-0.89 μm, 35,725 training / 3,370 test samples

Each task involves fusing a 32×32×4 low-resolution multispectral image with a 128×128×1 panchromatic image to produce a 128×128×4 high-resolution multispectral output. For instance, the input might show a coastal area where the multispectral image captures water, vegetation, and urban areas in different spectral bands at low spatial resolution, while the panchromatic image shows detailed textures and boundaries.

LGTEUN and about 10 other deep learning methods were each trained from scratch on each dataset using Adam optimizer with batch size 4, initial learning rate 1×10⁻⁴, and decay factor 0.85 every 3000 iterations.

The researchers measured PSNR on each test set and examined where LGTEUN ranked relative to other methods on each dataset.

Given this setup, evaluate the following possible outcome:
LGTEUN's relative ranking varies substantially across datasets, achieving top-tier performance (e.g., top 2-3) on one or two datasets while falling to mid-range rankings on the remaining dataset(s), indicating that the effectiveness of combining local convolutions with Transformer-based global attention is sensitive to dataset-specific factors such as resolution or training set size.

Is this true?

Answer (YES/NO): YES